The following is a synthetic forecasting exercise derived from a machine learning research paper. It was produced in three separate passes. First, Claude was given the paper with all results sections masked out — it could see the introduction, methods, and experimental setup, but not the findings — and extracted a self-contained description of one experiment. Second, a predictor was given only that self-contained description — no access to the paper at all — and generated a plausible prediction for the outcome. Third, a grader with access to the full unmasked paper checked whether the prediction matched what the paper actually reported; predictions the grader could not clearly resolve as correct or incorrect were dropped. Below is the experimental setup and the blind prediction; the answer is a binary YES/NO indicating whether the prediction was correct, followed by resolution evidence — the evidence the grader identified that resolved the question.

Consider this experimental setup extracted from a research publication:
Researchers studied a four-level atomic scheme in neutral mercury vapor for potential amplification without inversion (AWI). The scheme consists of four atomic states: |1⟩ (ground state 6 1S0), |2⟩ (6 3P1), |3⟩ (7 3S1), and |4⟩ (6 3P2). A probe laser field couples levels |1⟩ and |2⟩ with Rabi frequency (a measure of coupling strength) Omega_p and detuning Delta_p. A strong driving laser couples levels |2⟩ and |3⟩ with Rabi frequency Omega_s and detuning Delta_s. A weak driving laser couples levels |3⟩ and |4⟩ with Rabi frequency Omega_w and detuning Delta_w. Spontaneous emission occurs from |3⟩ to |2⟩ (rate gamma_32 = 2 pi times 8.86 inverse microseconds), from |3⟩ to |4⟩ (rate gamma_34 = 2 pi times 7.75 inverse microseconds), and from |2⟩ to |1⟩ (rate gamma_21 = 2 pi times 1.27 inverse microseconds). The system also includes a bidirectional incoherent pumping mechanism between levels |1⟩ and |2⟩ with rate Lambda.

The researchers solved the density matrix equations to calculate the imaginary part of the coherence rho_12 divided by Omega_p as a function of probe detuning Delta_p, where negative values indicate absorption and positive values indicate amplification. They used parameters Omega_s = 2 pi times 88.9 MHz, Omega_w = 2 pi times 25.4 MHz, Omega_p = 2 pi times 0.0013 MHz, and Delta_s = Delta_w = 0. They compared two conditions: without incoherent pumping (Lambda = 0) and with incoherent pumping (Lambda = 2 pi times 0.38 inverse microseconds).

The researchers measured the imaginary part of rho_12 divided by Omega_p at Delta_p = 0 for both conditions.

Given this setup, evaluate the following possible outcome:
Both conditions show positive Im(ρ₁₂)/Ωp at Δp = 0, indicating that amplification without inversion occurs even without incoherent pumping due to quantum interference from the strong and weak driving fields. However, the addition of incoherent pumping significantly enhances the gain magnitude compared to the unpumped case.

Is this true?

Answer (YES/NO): NO